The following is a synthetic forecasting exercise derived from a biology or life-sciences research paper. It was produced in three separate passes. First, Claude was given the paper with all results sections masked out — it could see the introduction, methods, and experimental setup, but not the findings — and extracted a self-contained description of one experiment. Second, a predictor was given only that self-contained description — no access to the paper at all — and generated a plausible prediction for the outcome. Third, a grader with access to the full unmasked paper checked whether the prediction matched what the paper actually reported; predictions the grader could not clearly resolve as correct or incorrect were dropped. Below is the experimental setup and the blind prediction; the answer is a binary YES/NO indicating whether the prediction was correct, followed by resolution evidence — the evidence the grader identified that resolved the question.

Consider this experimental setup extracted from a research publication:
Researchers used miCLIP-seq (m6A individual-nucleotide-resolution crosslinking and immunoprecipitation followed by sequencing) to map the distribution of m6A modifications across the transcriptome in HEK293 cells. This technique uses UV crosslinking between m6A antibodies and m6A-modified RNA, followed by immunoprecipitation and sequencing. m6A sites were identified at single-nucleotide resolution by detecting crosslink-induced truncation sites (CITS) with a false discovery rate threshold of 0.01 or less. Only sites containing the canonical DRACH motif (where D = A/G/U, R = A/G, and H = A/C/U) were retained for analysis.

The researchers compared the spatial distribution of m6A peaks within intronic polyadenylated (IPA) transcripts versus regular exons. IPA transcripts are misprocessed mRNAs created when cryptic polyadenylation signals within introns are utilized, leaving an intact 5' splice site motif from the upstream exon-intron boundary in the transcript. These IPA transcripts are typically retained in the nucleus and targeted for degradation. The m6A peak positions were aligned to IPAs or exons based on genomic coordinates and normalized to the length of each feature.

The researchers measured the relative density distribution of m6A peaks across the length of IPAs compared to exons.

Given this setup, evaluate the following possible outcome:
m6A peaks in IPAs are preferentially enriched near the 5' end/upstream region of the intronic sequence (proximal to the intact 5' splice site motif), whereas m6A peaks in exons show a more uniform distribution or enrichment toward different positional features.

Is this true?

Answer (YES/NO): NO